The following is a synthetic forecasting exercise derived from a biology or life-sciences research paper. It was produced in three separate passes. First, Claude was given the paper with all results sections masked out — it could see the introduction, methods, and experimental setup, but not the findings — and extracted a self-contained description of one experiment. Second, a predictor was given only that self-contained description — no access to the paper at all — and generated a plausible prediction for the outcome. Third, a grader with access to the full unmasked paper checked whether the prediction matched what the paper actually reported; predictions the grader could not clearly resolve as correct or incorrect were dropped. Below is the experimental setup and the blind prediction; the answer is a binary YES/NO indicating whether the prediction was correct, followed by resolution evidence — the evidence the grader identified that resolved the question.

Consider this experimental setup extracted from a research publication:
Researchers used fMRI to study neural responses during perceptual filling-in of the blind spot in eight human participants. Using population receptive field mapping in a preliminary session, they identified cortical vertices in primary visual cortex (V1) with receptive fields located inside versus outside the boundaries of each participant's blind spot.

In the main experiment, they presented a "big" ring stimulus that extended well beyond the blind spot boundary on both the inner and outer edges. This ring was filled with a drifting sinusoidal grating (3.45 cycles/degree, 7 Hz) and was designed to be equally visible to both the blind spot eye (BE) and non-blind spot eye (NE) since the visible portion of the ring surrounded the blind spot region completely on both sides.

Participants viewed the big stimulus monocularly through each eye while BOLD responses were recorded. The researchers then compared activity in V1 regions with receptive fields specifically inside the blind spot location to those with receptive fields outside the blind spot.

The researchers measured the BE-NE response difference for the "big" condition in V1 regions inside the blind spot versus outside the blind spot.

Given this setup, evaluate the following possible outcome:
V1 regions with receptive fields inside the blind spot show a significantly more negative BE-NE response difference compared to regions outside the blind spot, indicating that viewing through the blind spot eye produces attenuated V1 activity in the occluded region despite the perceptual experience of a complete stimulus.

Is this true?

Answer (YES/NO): NO